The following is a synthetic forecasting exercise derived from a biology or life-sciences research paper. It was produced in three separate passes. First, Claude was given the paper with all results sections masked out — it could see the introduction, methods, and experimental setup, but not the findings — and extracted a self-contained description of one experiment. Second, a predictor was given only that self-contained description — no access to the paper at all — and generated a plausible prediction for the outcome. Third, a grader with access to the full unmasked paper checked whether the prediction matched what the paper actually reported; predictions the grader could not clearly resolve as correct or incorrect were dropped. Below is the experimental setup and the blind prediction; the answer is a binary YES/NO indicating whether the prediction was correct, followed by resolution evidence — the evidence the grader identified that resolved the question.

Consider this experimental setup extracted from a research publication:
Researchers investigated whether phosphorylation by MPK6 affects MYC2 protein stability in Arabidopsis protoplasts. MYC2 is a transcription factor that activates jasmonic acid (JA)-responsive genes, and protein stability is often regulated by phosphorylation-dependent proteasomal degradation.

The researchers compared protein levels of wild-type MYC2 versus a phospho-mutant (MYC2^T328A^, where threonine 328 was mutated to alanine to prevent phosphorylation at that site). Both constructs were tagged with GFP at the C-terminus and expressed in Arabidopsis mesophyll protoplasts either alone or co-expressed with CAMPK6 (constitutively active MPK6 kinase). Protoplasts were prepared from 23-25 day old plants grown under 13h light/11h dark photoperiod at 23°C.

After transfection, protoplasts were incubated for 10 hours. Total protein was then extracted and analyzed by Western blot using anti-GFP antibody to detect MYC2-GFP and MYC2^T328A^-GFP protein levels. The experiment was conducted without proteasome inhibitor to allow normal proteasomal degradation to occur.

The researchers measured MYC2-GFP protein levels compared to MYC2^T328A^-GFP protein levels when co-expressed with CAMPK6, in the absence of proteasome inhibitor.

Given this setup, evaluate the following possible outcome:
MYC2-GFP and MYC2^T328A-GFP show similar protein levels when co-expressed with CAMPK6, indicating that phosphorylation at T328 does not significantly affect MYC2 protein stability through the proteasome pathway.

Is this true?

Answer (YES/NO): NO